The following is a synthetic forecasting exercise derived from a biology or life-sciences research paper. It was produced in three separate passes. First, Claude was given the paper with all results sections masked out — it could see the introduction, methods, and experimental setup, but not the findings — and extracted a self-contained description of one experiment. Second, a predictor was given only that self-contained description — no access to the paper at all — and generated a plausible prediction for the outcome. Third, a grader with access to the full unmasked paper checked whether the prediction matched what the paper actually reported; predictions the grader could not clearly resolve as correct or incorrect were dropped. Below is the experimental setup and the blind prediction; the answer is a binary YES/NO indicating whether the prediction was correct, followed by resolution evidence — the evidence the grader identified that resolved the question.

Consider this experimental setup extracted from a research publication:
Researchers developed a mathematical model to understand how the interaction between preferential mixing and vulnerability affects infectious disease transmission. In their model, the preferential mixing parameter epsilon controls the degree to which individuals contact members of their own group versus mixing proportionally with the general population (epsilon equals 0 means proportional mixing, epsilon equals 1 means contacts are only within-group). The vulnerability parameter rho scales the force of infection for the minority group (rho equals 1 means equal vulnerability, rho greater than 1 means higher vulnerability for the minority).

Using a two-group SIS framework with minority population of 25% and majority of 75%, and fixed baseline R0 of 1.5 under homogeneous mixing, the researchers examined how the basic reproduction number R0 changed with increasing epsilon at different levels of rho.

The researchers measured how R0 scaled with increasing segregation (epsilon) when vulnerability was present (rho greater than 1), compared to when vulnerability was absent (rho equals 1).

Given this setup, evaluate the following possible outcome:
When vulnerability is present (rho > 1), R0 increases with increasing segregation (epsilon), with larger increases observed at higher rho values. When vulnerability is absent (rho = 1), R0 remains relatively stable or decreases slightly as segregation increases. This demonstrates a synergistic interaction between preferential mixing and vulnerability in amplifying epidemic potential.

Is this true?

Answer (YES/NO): YES